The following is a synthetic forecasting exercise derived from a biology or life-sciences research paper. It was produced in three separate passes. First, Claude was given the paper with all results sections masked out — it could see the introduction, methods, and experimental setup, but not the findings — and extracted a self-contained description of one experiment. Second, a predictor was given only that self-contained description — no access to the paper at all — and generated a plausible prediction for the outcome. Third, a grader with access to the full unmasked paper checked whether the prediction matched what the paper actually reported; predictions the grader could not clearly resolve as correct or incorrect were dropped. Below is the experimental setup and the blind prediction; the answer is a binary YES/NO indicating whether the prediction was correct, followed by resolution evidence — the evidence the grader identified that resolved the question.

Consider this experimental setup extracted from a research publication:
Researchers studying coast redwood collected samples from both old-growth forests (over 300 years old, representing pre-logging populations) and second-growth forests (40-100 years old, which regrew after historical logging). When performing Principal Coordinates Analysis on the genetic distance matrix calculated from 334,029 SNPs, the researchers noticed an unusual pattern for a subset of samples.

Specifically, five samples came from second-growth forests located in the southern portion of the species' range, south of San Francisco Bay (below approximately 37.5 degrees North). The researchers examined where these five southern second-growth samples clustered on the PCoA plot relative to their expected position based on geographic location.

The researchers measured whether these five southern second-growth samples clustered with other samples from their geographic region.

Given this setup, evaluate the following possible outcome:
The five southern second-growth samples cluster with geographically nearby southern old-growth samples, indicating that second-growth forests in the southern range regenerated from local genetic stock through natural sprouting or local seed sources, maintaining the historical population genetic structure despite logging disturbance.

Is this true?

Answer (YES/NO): NO